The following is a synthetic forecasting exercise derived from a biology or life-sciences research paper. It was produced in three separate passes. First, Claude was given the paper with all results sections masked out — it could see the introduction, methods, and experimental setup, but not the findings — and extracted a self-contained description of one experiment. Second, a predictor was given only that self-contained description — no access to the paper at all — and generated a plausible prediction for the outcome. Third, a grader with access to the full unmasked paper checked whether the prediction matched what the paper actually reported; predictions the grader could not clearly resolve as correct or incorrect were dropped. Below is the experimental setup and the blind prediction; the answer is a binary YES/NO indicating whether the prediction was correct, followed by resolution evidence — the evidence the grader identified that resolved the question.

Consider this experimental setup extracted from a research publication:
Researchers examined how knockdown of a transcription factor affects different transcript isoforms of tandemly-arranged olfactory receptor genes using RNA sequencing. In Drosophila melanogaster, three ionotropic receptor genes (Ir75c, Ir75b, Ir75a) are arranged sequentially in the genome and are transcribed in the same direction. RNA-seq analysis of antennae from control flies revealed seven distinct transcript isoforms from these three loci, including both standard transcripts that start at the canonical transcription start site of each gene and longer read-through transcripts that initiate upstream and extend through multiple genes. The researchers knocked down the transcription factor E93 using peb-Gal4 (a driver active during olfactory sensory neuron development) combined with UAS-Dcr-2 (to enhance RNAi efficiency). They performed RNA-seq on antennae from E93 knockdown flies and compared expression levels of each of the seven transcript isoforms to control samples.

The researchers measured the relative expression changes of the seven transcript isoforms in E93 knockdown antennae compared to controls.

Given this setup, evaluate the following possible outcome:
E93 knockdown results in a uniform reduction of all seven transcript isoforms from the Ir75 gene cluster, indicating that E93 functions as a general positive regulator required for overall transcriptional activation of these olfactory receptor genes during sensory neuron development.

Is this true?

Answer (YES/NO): NO